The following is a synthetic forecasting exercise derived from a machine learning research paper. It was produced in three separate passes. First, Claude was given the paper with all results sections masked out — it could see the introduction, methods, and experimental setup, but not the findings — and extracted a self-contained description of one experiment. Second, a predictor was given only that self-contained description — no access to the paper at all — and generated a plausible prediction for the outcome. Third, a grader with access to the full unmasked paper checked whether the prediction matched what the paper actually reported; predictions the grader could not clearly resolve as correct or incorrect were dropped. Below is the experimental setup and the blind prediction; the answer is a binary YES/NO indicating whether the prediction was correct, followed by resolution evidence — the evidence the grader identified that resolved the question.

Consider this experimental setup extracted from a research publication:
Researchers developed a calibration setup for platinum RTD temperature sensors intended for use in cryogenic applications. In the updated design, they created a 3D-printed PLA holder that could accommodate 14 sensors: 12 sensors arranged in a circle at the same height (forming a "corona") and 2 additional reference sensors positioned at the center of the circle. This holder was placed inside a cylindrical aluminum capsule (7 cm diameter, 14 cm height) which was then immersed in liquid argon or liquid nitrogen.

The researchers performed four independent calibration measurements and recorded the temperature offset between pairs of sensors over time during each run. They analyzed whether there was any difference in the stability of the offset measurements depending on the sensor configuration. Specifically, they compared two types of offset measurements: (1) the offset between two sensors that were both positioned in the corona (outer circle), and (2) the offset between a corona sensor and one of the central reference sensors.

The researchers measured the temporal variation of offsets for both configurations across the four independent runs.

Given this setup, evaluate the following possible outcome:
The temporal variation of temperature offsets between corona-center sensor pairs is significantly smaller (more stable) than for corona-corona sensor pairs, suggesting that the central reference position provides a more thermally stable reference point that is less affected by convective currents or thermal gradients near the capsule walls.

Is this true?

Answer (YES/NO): NO